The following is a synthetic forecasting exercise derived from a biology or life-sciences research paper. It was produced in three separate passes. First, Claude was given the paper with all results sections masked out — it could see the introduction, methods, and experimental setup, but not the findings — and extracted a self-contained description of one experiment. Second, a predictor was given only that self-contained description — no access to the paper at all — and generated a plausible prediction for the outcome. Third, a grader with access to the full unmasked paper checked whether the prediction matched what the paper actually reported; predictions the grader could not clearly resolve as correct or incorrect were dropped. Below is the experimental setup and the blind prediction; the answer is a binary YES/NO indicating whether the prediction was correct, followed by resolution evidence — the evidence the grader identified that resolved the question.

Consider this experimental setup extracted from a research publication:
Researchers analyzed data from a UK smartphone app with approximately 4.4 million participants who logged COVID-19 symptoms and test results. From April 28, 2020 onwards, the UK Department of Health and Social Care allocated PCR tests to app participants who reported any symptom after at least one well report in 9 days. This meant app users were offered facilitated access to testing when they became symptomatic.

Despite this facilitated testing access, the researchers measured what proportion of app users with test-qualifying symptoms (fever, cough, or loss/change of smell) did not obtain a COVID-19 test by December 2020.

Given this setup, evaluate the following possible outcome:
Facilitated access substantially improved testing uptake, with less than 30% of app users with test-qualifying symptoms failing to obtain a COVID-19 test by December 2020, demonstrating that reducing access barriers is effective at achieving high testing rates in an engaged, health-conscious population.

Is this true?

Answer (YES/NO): YES